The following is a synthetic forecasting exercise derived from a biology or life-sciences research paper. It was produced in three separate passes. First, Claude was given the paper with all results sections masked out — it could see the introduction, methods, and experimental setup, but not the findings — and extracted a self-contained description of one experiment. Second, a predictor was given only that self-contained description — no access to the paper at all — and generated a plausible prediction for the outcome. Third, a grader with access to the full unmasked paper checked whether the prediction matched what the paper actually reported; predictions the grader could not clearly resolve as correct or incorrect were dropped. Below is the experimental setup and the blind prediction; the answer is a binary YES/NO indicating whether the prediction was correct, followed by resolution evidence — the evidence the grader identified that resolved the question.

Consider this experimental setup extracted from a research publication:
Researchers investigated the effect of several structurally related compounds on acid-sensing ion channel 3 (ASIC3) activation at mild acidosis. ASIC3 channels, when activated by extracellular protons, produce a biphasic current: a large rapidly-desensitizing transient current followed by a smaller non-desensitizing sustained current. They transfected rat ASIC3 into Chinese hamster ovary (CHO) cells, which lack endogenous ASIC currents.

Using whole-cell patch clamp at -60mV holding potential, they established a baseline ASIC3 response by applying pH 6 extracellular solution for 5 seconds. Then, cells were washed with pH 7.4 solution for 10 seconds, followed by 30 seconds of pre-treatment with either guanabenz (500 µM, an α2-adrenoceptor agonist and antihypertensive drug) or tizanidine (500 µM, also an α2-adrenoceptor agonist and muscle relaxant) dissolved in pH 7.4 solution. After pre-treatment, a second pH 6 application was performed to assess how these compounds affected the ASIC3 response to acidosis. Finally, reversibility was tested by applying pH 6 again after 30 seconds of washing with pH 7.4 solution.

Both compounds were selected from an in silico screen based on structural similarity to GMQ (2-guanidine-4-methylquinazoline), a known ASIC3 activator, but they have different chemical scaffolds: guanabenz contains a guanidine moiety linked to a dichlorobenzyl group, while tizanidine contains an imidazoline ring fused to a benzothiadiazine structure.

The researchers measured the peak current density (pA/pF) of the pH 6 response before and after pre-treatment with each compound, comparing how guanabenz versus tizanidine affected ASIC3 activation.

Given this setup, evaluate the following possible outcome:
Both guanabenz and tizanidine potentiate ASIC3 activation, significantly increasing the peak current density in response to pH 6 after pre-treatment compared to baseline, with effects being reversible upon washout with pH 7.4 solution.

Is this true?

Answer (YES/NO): NO